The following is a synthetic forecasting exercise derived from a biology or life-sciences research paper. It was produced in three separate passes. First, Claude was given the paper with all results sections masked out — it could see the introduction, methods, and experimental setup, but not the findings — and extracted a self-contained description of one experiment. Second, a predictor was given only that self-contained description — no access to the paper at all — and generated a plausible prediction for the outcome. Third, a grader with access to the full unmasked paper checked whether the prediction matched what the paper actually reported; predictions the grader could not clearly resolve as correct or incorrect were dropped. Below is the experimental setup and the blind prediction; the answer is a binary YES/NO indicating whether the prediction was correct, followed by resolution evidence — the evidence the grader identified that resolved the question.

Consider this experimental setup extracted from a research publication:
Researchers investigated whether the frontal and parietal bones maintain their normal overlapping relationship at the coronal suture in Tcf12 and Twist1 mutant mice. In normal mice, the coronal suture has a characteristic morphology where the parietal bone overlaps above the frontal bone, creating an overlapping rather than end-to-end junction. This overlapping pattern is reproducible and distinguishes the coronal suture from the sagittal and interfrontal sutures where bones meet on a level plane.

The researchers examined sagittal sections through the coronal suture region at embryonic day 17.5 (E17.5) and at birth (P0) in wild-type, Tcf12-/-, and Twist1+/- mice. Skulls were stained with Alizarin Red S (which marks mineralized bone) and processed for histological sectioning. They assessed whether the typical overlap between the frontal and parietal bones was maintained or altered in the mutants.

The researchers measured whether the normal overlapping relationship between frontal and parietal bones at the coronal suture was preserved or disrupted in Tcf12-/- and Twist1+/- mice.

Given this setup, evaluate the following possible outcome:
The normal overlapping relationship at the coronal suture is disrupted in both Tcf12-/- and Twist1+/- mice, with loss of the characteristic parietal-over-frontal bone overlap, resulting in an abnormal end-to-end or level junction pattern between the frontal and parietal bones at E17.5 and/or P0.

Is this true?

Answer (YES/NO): YES